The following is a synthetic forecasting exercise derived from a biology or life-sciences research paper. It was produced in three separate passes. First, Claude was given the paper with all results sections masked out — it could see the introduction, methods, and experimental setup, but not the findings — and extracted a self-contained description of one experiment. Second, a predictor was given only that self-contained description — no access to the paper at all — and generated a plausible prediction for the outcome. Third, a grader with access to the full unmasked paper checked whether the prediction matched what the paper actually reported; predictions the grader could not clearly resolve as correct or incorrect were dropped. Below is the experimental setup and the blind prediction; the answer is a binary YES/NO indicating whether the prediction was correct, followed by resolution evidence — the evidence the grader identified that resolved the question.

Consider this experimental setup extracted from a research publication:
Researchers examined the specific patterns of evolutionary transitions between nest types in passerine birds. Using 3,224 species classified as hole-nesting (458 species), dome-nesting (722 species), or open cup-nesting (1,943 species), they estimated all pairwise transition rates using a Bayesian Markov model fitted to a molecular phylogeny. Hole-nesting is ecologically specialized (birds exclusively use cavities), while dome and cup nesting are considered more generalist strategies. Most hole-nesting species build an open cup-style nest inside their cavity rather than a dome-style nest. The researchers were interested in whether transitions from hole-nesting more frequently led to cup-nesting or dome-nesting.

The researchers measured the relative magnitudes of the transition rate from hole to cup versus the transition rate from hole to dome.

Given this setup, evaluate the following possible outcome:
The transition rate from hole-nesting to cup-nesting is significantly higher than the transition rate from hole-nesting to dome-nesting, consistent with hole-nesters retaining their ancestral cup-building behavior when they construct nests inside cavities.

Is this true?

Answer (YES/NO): NO